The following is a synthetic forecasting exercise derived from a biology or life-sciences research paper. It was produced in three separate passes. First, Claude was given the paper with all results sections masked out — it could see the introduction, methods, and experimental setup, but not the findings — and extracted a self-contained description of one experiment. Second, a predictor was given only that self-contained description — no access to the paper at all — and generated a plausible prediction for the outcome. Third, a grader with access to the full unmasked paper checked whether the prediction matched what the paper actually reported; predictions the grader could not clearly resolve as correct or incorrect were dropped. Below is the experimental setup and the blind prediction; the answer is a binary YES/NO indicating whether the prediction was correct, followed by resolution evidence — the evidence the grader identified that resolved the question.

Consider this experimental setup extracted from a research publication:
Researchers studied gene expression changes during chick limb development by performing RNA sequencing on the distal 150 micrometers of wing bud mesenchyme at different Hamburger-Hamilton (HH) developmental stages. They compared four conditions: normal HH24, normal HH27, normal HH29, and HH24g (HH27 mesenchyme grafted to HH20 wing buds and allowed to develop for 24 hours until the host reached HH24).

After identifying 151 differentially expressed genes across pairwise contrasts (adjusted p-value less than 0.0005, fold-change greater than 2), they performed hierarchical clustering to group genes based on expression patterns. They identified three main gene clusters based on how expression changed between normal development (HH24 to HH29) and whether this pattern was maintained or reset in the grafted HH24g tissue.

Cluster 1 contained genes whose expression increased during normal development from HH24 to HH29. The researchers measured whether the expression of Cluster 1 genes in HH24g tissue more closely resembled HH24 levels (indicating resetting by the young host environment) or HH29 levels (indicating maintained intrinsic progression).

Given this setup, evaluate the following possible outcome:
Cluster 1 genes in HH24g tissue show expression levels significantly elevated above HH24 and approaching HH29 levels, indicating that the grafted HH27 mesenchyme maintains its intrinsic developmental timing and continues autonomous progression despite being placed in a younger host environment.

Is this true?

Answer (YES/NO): YES